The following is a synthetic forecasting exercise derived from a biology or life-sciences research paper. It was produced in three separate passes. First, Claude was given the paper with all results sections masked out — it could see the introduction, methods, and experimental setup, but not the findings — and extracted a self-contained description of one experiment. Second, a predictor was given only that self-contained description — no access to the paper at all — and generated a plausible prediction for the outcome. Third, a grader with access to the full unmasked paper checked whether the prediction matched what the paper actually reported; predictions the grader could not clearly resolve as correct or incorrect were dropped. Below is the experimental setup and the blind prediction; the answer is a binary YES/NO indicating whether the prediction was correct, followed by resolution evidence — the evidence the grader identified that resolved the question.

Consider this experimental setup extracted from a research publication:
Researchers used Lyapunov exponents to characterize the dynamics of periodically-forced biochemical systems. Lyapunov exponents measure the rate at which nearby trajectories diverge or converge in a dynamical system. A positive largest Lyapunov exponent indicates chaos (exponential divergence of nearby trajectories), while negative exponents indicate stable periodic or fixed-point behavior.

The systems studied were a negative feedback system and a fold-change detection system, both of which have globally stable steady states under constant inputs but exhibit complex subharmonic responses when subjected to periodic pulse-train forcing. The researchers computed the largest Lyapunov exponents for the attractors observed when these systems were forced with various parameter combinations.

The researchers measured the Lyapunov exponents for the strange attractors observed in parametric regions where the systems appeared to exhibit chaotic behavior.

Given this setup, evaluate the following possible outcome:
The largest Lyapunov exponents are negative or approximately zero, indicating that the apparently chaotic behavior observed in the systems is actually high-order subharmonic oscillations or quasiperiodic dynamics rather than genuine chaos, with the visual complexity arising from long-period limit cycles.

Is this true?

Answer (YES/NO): NO